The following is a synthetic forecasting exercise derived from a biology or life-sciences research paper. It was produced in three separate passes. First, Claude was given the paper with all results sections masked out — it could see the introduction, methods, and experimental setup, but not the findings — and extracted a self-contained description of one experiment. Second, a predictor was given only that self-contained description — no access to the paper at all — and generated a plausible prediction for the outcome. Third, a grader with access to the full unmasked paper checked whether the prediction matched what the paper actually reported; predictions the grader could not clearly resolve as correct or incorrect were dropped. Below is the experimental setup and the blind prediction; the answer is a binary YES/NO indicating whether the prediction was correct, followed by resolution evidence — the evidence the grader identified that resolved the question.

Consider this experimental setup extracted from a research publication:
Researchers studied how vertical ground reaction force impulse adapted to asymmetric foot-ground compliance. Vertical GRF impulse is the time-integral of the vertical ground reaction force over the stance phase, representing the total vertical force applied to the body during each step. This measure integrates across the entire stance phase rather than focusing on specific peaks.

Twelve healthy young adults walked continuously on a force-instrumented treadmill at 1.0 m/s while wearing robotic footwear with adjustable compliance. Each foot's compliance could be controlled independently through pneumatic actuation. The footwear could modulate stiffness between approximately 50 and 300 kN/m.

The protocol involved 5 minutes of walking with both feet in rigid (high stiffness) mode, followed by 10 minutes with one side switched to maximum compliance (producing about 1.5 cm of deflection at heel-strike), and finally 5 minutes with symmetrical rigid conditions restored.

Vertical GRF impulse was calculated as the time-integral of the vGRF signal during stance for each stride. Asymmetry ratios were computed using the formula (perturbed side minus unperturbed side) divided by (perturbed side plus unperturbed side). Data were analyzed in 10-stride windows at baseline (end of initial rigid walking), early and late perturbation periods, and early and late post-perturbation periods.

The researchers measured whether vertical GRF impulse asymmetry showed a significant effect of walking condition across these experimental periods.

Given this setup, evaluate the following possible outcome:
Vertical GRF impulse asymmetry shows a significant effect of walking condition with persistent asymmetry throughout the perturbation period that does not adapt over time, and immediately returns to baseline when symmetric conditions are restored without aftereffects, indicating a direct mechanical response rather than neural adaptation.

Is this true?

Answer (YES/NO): NO